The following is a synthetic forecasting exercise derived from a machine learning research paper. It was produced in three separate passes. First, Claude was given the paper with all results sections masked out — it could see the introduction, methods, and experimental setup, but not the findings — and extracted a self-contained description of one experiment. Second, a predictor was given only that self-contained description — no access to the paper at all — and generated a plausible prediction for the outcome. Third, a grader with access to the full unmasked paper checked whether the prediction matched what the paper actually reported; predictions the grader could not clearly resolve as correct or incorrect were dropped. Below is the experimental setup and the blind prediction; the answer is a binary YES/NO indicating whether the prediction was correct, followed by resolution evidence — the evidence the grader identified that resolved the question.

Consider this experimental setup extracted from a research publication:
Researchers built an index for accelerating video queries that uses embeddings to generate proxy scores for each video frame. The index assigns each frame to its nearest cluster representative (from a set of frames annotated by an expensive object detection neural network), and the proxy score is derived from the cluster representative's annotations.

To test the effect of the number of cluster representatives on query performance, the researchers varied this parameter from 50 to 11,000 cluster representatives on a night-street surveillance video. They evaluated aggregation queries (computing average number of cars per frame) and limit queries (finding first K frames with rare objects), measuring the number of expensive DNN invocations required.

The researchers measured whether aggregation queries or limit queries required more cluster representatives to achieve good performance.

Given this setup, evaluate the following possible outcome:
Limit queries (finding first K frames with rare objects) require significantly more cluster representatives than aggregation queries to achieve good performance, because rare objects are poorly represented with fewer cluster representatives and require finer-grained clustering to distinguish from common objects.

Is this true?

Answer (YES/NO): YES